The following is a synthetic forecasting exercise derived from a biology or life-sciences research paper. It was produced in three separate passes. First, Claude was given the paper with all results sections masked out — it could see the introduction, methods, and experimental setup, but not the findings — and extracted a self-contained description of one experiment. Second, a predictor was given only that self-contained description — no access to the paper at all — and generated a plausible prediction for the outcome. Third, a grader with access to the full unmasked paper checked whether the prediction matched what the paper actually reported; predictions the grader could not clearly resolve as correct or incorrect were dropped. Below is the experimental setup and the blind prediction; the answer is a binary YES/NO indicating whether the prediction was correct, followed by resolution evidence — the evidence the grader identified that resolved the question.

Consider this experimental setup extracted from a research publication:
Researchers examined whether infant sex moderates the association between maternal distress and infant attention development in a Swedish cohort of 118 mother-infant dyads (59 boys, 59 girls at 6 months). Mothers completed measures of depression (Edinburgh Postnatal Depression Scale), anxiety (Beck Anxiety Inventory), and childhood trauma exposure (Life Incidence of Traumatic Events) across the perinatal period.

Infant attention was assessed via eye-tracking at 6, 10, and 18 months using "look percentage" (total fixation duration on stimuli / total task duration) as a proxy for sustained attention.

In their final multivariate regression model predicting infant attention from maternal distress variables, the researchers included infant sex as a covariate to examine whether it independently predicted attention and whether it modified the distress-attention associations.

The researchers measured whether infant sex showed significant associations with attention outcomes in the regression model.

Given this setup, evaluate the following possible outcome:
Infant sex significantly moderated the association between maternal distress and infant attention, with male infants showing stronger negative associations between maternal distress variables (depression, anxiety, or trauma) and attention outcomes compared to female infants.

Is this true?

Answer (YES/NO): NO